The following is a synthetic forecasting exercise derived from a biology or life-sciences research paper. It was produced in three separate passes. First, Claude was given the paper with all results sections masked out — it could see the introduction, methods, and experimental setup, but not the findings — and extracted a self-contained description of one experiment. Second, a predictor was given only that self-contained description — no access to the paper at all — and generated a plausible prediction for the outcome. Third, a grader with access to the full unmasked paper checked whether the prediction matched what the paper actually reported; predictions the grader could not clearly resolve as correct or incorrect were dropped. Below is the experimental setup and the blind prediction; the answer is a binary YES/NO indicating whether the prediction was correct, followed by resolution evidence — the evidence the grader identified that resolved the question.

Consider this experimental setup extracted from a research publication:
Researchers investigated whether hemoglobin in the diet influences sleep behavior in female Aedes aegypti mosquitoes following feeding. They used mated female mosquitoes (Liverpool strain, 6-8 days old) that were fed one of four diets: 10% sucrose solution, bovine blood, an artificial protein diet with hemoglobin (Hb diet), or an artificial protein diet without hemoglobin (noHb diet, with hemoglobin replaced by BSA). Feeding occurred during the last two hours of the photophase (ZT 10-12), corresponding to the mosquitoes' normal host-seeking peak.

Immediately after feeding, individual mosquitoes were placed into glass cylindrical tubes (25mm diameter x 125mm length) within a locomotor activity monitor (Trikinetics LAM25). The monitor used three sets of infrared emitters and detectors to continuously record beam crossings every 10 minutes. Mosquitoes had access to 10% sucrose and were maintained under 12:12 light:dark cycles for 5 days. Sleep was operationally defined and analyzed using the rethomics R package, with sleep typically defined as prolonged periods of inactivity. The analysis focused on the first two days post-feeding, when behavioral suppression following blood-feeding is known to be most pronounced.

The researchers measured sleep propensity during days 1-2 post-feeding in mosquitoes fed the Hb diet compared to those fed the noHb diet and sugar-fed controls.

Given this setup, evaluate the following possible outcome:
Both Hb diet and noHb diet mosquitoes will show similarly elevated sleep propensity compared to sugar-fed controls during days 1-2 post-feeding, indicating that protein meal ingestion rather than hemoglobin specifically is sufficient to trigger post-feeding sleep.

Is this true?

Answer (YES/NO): NO